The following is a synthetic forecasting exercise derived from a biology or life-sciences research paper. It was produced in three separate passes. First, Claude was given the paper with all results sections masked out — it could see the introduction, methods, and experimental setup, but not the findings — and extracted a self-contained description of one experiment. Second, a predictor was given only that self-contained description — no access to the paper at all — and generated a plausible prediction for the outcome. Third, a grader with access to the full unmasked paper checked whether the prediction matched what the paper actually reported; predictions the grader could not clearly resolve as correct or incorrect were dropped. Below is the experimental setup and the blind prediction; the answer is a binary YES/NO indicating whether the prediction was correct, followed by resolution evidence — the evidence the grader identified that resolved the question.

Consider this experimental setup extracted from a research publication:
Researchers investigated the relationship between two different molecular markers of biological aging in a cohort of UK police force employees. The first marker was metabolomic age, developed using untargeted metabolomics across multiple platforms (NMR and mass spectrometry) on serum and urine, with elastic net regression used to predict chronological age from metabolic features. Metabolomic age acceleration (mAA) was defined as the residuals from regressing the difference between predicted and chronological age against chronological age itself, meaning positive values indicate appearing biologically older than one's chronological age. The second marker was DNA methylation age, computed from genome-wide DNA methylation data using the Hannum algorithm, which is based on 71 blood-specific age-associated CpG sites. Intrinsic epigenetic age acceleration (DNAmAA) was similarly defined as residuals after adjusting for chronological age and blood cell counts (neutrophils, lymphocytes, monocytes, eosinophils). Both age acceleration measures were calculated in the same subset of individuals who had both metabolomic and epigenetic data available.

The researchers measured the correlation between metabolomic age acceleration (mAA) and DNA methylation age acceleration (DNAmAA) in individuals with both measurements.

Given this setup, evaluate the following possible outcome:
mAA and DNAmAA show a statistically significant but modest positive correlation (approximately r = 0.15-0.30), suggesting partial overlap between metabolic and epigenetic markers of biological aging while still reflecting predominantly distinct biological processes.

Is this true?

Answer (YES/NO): NO